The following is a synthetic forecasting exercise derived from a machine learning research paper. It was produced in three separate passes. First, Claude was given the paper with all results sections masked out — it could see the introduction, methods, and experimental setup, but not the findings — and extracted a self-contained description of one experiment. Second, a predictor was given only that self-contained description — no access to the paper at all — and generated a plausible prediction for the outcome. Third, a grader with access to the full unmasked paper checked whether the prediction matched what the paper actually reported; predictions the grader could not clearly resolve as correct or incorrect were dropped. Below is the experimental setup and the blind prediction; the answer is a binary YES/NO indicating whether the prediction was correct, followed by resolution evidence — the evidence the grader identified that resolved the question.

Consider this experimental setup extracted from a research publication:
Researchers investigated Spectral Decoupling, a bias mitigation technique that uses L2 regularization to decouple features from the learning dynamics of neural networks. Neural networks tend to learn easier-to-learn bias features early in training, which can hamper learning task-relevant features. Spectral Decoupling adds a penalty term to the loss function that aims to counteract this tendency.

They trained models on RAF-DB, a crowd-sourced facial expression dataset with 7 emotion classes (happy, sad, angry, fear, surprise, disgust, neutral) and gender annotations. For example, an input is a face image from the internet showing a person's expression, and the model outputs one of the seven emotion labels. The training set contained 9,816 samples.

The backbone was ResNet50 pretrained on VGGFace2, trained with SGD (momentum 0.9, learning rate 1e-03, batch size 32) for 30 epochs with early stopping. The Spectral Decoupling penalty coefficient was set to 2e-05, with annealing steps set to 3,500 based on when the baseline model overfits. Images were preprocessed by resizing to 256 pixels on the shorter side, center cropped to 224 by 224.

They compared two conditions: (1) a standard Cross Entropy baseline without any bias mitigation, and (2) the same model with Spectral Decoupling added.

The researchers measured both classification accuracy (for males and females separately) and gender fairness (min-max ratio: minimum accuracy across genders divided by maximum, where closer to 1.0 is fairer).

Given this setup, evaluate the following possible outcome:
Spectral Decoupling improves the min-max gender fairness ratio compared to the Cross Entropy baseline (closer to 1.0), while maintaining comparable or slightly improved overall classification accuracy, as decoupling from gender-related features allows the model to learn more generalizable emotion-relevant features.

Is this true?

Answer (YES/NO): NO